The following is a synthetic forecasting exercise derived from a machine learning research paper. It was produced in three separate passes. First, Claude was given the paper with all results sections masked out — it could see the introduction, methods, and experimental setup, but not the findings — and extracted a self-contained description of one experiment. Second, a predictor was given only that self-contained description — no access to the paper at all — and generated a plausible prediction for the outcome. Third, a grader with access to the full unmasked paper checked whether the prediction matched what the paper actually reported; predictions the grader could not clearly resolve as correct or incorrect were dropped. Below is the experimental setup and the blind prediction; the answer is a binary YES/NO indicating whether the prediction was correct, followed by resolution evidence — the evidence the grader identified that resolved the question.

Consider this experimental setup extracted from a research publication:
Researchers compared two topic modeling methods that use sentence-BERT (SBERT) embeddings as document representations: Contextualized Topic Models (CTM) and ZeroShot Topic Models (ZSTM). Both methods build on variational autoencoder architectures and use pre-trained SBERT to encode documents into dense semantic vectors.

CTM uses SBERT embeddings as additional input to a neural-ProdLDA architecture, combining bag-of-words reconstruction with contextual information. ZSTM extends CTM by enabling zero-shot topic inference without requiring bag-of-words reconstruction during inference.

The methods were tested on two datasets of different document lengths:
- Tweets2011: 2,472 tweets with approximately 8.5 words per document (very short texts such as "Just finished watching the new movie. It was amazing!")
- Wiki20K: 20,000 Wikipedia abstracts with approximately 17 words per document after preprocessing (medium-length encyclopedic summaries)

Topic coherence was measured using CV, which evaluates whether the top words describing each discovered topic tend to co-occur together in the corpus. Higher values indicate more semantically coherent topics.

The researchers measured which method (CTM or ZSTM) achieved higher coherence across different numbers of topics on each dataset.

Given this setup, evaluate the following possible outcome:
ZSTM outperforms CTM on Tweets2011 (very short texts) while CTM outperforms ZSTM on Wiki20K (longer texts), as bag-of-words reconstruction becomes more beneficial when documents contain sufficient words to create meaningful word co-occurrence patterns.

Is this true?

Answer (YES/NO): NO